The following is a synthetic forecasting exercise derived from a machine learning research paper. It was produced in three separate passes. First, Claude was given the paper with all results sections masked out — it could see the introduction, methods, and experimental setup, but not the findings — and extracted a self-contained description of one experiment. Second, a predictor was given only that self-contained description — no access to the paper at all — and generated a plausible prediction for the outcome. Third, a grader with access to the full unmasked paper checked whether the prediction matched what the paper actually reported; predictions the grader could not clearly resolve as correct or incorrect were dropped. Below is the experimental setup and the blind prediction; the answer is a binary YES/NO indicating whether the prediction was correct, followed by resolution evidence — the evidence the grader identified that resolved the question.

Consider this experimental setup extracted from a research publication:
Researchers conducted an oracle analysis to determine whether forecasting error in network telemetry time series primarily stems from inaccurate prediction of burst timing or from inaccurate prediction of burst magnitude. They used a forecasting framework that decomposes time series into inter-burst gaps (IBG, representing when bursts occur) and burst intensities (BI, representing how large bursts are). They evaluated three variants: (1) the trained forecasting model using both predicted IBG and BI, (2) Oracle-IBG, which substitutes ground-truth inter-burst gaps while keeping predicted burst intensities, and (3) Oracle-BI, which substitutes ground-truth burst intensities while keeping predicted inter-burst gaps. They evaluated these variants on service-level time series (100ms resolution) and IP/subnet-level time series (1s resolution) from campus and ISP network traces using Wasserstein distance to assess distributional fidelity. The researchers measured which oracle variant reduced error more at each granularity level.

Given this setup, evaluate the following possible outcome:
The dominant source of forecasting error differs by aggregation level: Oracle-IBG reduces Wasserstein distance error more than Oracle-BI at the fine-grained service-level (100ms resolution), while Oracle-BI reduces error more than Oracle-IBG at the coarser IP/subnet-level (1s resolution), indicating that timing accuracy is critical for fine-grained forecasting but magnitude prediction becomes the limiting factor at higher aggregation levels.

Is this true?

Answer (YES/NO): YES